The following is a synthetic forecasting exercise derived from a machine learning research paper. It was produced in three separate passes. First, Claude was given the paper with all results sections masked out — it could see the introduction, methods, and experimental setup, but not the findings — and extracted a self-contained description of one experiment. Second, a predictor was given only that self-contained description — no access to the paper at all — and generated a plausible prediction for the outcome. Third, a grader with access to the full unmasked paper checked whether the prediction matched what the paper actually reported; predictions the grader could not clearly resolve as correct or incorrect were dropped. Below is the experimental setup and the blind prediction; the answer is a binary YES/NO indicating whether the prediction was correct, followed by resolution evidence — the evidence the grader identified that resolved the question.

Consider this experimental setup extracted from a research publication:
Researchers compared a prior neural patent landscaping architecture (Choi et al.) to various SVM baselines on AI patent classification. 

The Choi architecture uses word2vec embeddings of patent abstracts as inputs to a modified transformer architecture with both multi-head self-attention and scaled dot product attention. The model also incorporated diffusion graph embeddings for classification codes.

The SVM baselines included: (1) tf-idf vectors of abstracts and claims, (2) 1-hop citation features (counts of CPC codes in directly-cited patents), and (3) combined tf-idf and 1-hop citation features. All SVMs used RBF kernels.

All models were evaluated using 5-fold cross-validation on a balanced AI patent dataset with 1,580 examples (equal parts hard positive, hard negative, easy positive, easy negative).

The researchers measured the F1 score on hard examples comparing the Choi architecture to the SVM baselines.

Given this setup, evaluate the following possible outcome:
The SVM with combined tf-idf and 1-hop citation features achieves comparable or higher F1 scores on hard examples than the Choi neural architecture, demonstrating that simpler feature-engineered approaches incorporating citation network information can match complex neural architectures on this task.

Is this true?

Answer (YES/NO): YES